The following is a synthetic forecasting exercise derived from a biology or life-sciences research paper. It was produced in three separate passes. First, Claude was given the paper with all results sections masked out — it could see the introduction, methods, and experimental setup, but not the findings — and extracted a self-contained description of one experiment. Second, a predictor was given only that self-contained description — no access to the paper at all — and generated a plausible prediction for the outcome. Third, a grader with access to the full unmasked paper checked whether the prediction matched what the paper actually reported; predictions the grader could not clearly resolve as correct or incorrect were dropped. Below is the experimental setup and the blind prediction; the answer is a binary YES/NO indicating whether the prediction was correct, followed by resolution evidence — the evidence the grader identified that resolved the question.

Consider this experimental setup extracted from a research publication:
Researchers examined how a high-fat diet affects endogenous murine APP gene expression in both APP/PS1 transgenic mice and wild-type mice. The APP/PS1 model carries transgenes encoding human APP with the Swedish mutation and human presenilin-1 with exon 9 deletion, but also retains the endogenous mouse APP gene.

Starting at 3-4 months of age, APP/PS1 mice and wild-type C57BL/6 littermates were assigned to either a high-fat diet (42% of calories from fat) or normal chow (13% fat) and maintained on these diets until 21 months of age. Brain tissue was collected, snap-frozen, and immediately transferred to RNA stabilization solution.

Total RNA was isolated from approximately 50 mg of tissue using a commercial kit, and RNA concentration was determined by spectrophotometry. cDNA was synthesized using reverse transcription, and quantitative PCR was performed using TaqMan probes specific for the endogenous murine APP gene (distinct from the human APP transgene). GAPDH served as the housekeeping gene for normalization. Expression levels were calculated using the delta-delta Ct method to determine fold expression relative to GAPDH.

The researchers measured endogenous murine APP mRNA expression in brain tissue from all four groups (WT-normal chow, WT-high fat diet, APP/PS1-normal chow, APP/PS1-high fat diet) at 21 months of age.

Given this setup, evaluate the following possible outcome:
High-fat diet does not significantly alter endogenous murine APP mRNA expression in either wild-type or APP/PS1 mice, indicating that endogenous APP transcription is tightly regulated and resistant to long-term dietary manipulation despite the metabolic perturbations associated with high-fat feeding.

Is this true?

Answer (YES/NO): NO